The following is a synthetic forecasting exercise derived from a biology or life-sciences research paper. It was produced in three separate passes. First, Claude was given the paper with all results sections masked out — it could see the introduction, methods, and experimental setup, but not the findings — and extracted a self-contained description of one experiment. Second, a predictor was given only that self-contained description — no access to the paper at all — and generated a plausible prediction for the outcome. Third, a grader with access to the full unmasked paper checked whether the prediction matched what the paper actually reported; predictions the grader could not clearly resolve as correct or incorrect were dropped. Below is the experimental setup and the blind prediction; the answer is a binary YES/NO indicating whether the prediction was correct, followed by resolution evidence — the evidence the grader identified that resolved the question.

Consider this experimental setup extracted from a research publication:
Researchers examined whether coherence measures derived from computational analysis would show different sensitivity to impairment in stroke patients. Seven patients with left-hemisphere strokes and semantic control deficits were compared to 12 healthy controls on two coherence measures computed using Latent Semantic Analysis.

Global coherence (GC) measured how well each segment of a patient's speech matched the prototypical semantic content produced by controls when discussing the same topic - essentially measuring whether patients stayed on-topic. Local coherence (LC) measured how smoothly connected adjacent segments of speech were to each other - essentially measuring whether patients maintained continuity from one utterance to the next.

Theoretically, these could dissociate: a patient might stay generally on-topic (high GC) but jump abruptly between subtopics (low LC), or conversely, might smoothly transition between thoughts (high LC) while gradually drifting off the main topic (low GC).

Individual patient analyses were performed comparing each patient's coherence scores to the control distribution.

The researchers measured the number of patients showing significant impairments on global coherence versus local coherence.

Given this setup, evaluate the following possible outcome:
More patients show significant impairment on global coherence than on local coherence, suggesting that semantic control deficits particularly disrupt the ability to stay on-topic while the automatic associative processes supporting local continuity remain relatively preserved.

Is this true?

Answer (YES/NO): YES